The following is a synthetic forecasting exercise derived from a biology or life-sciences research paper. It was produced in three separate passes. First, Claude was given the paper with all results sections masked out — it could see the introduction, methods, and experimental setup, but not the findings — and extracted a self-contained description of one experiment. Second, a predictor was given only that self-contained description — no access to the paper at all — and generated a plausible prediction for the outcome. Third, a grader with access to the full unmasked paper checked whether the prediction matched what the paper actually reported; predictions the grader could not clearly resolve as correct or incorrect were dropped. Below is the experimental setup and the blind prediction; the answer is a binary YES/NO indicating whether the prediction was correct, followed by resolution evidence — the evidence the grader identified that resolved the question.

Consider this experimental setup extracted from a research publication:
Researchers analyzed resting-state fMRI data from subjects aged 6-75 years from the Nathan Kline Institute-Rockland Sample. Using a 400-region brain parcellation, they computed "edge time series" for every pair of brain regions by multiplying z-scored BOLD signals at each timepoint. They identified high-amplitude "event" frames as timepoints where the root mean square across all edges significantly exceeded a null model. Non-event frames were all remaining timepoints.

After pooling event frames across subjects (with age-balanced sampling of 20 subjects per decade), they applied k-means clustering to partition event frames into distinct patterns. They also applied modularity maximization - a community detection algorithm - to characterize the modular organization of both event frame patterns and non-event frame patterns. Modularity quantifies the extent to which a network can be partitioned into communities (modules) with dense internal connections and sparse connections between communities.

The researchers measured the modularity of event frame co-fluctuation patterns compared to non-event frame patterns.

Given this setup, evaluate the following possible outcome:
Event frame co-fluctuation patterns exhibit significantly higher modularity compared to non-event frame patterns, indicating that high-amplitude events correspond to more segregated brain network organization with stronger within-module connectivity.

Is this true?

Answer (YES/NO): YES